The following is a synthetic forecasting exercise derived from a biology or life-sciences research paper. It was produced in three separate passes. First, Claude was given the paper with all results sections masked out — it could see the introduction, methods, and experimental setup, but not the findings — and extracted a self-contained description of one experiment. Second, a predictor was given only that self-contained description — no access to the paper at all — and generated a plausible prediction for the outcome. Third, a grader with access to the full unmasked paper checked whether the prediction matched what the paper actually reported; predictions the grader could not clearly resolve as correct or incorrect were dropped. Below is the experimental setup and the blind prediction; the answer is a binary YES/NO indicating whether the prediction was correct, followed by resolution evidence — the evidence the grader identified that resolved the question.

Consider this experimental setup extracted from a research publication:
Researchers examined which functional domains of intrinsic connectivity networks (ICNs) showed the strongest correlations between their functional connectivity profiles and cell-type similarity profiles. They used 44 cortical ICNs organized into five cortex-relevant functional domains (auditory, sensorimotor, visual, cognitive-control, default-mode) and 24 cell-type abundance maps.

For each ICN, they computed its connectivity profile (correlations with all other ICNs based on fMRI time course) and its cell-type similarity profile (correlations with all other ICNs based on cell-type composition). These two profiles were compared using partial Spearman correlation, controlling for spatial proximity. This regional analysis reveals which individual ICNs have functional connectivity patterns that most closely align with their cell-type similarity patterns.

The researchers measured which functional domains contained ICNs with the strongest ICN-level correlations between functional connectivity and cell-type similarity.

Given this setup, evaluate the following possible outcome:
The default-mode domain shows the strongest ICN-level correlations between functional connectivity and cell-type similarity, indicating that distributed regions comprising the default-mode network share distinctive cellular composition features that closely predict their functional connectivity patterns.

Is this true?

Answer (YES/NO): NO